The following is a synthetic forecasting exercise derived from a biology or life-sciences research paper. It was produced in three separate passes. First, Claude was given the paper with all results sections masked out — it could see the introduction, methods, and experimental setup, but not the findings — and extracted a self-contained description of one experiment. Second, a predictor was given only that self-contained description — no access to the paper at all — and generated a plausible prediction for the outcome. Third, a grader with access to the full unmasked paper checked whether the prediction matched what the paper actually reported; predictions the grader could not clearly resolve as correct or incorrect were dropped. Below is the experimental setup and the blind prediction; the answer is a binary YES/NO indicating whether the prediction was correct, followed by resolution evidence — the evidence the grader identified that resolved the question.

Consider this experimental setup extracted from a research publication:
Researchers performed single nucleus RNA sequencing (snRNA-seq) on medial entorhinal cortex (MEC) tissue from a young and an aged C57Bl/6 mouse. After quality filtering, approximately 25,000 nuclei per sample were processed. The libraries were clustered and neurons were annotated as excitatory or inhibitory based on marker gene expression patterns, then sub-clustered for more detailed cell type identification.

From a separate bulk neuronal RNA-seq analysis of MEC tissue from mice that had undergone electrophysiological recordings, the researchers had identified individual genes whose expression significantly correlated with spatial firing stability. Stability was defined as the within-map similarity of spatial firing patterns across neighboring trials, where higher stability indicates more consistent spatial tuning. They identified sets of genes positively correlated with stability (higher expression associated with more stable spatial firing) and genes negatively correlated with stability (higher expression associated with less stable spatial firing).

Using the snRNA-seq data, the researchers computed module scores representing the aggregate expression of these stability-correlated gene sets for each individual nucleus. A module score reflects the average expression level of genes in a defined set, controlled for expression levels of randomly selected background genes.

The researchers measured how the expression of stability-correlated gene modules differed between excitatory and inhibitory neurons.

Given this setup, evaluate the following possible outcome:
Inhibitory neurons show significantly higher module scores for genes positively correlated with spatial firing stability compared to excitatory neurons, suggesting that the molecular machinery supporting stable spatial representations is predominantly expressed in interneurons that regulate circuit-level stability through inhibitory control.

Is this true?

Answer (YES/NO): NO